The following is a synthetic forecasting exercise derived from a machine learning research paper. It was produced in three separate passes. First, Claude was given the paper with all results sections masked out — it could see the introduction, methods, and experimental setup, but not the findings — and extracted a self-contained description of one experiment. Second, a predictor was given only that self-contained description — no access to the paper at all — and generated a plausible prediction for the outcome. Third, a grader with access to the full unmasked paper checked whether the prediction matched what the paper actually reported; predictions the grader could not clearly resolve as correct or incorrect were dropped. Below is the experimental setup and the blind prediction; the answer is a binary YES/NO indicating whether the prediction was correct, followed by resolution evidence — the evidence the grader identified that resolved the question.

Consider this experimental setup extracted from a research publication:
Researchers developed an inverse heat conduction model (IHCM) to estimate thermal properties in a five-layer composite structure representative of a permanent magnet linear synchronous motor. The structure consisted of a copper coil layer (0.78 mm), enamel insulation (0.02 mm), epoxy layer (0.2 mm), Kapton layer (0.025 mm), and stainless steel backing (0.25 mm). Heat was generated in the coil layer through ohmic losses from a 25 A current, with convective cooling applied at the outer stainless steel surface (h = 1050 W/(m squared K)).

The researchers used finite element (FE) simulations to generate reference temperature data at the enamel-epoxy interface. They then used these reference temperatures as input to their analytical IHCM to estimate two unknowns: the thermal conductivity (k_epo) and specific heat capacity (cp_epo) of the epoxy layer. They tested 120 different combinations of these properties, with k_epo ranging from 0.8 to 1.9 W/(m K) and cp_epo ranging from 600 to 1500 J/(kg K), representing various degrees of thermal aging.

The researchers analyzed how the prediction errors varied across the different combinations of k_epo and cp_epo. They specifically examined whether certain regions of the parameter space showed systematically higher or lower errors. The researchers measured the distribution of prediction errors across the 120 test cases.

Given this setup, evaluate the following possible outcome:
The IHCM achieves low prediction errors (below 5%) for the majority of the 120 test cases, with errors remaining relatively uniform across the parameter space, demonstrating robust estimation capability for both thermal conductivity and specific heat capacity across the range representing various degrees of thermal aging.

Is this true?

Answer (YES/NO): NO